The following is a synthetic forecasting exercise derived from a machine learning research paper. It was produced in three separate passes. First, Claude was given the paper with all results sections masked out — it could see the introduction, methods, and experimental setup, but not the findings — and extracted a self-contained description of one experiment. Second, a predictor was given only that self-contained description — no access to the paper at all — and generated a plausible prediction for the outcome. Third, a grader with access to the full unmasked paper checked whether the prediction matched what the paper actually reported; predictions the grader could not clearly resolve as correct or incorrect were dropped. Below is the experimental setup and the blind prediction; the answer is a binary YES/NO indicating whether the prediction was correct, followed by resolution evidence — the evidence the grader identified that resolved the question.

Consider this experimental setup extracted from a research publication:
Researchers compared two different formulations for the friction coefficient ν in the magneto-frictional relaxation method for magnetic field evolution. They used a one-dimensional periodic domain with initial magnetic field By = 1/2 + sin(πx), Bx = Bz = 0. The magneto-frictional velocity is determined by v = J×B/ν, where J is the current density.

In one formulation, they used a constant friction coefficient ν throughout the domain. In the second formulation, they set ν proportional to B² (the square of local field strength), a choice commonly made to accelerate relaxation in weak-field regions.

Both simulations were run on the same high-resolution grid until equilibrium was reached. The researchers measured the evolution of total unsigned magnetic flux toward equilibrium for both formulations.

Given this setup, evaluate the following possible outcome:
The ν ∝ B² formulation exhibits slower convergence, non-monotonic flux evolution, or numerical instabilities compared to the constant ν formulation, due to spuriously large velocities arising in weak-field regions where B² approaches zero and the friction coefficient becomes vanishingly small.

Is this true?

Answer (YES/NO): NO